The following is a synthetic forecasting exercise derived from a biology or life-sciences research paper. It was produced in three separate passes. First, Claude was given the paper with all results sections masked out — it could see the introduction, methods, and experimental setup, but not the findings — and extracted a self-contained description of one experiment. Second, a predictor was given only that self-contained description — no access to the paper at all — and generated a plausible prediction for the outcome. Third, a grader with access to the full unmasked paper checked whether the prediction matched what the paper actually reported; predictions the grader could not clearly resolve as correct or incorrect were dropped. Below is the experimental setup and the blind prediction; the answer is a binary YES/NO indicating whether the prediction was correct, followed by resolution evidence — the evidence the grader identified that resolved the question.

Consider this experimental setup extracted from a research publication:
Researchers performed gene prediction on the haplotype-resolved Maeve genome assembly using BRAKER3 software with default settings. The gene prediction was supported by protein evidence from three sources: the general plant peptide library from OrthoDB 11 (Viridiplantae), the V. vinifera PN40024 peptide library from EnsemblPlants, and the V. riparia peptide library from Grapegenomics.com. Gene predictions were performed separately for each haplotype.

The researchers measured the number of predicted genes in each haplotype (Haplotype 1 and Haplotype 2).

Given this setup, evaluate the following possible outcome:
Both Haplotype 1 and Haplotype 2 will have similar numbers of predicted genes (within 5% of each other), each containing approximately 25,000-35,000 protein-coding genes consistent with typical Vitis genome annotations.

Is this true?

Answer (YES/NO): NO